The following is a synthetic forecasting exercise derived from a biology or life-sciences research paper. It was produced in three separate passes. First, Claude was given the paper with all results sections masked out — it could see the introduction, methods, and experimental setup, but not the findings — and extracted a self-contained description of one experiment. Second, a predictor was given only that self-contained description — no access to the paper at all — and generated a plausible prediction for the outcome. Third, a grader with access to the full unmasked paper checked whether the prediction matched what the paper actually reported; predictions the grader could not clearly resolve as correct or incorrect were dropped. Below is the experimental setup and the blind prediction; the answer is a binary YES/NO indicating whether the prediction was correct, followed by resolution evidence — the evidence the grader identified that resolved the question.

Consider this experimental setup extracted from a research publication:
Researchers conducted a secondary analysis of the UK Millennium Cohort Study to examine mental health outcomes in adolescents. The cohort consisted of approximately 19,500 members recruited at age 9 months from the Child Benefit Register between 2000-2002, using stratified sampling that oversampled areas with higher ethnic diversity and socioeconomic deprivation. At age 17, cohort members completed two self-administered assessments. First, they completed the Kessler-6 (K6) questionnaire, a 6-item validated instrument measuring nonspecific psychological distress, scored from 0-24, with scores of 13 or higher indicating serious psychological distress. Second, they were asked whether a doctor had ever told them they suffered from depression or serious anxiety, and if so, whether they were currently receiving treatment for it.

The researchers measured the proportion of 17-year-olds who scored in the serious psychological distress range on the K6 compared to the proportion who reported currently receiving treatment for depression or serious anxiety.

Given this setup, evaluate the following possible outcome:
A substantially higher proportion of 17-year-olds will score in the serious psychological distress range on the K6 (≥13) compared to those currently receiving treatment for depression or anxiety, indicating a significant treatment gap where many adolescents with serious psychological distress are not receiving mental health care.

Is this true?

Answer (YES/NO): YES